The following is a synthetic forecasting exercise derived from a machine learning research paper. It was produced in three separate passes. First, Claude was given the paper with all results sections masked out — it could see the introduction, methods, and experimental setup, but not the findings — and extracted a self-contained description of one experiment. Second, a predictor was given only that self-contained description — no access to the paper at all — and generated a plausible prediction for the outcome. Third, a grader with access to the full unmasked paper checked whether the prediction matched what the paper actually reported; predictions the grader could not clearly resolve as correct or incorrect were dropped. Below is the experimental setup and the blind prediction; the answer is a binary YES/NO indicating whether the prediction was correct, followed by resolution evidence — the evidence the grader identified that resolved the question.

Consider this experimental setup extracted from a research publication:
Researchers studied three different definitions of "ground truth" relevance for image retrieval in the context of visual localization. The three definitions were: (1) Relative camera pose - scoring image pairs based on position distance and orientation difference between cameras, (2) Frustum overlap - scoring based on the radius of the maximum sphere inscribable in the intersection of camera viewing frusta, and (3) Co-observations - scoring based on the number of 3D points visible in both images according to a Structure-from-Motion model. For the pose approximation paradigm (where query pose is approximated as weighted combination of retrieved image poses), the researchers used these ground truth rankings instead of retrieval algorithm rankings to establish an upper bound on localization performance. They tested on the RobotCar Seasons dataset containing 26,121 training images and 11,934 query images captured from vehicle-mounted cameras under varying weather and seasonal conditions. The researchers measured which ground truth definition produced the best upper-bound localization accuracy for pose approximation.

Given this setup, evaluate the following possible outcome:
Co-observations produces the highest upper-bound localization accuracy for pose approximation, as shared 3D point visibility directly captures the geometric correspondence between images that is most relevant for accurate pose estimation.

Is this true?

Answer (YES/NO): NO